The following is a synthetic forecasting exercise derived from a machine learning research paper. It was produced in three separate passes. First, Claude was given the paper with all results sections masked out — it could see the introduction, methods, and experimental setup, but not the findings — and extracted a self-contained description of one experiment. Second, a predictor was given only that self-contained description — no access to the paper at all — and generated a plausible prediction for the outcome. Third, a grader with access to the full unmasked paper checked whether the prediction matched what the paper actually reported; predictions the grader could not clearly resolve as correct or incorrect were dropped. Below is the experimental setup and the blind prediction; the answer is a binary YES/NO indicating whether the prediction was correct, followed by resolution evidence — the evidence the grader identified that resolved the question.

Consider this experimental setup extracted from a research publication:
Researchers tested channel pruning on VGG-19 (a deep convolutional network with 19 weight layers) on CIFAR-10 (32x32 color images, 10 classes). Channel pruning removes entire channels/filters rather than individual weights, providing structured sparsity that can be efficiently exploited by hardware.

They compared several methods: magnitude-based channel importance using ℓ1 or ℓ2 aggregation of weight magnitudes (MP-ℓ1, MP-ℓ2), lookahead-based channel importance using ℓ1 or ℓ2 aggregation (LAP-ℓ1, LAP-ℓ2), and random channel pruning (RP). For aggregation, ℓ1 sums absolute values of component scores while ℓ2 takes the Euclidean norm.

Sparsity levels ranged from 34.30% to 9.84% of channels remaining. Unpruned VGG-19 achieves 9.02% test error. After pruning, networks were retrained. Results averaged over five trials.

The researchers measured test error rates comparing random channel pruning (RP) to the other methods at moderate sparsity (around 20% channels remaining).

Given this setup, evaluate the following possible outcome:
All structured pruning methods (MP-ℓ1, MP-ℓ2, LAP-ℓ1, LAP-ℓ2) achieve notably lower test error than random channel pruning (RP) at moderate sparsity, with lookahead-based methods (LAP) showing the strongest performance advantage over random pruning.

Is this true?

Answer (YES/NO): YES